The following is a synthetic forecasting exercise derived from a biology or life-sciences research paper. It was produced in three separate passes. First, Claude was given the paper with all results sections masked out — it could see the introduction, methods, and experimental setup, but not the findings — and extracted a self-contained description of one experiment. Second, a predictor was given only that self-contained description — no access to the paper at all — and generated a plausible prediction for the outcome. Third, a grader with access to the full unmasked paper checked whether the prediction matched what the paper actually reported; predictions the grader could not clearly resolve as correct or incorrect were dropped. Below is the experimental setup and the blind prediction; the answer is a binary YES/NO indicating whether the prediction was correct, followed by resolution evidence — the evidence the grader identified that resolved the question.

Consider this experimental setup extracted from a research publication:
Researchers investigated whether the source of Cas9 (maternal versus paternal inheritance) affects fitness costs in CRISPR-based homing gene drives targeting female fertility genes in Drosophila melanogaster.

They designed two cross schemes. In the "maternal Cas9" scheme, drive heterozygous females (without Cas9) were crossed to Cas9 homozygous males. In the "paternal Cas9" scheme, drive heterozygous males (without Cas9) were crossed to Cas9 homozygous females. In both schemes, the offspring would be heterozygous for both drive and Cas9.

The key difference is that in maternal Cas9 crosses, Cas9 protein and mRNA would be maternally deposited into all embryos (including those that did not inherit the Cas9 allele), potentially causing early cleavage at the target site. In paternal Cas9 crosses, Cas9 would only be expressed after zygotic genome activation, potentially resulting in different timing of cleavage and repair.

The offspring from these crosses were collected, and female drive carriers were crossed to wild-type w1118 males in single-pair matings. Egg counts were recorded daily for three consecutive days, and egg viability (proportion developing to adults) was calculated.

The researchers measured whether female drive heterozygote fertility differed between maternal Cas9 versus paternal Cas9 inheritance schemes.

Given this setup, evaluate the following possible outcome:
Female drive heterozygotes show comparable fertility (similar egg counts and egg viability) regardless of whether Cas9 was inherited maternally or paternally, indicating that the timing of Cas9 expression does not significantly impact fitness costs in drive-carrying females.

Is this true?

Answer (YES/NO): NO